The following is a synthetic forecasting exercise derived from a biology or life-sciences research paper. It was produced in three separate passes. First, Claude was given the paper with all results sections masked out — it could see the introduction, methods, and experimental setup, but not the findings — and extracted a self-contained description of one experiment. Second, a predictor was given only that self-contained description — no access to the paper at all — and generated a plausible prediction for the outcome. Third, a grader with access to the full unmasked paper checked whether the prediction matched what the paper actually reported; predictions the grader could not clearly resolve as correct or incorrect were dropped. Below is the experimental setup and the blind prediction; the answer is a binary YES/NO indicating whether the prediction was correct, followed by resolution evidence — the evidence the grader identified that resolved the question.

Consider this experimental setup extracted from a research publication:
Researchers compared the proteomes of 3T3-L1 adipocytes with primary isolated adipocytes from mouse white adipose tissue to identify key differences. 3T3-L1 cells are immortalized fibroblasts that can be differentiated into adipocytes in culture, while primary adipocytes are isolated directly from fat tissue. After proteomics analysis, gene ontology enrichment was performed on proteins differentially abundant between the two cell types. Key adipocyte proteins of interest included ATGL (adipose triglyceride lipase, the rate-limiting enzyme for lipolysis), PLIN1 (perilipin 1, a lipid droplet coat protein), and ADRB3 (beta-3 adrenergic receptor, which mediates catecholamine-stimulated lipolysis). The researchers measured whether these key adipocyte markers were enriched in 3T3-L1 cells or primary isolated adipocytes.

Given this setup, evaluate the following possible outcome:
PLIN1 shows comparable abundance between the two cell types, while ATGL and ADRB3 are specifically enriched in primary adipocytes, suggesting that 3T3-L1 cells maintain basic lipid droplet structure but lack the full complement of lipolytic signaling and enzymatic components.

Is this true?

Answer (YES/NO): NO